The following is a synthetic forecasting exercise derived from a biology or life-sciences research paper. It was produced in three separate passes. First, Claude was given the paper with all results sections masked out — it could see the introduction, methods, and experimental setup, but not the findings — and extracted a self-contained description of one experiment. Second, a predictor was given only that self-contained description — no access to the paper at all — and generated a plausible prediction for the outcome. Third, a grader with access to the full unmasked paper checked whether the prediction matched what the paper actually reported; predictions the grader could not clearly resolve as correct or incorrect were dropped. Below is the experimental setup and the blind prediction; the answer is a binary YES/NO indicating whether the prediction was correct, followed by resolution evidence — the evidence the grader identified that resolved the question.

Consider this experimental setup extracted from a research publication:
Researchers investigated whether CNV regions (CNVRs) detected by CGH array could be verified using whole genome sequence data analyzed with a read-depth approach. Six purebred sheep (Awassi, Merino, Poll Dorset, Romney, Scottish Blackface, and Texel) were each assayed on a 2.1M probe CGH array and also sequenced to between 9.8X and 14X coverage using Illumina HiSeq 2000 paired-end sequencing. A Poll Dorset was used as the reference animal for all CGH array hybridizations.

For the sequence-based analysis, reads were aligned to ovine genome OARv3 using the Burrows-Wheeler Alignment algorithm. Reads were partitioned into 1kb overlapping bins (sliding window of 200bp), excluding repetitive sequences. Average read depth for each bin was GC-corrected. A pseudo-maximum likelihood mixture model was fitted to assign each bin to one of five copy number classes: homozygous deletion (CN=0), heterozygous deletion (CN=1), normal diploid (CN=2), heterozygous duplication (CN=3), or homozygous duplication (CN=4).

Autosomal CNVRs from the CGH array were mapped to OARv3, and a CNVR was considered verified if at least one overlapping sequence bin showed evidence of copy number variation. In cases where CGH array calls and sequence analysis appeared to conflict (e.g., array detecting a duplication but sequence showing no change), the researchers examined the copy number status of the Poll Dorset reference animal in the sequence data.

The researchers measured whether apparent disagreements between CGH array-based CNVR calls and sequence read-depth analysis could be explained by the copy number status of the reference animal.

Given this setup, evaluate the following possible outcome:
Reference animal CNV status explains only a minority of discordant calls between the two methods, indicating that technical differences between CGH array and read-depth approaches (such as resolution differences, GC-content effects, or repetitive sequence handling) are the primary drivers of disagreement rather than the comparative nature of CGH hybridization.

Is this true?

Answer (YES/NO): YES